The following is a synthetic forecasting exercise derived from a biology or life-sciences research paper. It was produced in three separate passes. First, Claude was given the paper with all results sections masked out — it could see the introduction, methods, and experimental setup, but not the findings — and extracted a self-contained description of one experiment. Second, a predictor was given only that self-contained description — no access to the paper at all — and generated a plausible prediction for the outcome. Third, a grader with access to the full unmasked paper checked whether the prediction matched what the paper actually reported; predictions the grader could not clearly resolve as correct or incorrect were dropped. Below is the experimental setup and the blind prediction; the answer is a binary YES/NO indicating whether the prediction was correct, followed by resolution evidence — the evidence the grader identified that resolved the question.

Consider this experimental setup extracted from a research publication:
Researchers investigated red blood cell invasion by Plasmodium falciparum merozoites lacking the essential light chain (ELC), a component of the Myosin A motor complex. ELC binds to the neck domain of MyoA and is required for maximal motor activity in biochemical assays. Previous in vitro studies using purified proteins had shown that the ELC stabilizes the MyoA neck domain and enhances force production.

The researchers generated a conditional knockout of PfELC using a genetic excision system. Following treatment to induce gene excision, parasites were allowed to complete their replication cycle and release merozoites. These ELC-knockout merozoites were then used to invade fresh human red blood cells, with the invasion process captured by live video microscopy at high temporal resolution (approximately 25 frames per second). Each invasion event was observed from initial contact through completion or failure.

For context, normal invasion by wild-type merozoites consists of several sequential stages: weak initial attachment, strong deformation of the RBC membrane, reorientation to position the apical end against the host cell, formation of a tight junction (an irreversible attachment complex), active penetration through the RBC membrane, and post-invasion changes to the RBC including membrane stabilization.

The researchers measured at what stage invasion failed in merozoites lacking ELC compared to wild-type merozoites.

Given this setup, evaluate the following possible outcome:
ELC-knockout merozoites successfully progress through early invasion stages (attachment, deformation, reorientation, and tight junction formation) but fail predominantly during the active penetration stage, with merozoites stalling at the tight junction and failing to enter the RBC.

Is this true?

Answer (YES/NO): NO